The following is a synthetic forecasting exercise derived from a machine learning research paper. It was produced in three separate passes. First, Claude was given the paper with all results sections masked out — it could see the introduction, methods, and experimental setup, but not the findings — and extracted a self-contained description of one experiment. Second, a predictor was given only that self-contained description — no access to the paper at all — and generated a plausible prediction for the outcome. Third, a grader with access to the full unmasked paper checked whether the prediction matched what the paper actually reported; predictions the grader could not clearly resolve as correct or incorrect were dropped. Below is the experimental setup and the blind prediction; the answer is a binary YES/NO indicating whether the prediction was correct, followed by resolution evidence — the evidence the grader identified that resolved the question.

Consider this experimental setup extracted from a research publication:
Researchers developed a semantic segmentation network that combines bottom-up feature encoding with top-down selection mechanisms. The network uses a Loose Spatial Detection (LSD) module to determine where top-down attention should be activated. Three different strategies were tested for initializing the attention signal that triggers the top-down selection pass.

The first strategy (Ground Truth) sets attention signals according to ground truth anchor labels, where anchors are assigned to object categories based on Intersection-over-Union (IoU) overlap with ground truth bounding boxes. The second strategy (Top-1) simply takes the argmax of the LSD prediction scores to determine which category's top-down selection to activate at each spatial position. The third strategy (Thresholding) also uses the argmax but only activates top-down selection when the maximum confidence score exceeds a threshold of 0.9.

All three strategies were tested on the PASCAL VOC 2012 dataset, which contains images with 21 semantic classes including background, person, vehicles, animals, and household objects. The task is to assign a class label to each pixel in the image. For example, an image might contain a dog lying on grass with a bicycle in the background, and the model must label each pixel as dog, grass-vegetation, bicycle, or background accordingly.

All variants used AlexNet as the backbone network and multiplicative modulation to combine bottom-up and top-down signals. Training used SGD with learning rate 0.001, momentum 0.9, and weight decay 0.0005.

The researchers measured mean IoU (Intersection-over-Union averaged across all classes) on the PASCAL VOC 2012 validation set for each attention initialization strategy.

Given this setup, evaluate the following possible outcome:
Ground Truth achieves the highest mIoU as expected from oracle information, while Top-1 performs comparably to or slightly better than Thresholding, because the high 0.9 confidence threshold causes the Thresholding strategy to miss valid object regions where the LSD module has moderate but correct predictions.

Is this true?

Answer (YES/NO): NO